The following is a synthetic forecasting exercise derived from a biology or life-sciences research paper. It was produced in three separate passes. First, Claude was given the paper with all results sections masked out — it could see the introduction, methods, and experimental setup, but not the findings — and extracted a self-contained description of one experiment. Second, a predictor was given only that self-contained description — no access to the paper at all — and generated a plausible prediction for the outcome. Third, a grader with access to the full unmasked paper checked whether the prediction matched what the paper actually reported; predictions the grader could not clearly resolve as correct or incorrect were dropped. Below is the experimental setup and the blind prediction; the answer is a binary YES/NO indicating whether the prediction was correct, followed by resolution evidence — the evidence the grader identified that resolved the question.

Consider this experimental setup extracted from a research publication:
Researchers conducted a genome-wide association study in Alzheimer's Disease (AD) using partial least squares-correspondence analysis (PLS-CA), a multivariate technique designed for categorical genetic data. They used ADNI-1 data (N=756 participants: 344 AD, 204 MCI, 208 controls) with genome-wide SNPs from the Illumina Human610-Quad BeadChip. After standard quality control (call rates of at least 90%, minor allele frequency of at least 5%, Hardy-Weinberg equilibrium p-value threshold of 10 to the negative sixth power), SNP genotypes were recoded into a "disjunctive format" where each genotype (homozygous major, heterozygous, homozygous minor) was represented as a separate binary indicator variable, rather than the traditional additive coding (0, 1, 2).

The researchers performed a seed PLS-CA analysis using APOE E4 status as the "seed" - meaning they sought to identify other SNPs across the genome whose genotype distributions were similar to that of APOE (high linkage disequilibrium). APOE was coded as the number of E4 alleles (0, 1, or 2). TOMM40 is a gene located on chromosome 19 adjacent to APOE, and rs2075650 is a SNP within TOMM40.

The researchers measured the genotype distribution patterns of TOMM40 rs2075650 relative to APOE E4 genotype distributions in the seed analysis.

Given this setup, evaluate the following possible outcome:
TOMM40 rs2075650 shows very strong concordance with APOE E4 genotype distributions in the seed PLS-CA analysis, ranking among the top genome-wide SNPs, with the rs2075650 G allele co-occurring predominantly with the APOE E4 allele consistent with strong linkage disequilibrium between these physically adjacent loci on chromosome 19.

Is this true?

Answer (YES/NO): YES